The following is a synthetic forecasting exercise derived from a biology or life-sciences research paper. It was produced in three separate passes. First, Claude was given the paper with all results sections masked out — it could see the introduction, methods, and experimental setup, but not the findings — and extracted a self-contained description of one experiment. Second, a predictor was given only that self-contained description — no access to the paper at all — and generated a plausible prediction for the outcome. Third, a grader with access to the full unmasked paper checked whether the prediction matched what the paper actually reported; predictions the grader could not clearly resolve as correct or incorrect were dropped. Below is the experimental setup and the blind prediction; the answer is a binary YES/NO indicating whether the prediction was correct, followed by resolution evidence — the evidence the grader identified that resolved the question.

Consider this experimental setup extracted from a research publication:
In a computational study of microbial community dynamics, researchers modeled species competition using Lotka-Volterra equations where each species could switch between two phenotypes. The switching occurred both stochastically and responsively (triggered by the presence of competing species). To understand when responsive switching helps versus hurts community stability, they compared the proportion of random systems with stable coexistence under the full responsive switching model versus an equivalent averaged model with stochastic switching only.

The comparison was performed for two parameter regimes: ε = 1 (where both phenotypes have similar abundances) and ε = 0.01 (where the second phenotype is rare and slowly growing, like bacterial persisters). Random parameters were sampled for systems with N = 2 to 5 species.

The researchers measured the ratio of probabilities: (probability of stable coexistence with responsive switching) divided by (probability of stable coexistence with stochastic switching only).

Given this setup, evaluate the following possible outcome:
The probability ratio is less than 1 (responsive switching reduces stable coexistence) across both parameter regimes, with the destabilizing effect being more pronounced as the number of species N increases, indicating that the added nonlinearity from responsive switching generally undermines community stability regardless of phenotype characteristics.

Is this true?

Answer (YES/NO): NO